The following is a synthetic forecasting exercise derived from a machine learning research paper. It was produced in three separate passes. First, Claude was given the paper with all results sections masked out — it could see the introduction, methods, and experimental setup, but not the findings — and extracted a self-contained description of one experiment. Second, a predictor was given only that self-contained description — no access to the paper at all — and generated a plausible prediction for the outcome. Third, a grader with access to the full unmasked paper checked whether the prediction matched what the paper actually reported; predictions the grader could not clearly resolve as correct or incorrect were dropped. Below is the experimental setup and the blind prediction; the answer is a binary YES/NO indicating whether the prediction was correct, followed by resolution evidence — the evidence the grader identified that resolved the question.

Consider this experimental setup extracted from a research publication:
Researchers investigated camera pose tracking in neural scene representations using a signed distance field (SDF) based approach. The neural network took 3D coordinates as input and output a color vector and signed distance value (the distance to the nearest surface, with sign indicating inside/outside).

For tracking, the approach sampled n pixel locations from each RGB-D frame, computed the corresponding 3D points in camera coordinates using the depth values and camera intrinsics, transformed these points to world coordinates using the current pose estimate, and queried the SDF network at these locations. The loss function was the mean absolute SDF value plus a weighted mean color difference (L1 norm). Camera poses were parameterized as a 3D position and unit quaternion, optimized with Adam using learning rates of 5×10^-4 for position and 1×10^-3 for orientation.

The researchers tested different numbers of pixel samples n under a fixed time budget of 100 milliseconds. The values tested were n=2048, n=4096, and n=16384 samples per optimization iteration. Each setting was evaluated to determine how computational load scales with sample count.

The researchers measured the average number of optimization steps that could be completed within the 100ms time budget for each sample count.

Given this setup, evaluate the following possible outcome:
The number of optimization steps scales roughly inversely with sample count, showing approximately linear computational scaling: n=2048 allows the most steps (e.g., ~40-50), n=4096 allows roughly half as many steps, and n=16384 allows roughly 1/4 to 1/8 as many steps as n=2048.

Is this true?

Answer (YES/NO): NO